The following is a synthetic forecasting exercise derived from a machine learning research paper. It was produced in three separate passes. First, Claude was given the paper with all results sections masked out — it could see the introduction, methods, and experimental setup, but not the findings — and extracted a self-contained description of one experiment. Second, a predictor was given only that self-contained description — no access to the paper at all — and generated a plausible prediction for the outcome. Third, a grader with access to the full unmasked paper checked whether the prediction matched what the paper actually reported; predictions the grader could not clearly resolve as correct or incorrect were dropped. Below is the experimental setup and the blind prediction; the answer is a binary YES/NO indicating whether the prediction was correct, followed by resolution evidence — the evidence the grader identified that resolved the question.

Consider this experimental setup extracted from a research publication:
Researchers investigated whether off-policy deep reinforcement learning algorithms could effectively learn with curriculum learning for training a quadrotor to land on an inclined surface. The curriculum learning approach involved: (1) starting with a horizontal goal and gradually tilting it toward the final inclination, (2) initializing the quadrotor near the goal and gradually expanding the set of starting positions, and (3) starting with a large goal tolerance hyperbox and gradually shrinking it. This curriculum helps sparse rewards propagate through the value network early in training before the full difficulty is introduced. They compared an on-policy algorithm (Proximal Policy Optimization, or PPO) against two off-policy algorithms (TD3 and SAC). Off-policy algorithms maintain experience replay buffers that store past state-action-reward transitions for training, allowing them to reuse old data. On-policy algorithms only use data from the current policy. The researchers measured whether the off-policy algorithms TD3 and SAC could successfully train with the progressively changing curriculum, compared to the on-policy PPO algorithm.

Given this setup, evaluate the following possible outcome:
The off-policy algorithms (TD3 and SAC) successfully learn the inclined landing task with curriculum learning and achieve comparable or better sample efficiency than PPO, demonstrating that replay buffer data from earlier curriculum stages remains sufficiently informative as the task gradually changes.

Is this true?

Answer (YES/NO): NO